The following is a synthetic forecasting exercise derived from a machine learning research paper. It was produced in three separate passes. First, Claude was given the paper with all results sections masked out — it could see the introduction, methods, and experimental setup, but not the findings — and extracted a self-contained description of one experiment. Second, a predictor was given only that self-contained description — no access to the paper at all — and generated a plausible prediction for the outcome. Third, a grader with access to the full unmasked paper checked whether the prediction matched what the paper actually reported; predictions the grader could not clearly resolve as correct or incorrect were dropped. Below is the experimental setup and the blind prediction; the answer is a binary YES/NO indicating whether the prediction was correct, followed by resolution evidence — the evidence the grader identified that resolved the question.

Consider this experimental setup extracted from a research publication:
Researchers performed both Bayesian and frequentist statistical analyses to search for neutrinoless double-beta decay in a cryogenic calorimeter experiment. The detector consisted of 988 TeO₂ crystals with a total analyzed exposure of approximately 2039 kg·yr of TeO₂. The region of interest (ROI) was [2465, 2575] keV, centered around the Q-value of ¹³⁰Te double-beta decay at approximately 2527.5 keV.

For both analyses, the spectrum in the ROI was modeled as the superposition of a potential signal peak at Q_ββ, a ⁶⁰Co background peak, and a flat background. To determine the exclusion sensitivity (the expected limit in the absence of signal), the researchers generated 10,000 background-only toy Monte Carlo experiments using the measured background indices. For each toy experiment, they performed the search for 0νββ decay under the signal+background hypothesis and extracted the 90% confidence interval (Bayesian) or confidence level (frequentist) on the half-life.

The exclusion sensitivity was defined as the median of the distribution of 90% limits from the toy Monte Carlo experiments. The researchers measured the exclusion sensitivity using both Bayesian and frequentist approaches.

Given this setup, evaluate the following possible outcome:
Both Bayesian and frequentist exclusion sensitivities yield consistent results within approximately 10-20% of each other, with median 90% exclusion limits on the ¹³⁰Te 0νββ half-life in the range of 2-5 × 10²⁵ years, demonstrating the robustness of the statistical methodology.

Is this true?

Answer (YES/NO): YES